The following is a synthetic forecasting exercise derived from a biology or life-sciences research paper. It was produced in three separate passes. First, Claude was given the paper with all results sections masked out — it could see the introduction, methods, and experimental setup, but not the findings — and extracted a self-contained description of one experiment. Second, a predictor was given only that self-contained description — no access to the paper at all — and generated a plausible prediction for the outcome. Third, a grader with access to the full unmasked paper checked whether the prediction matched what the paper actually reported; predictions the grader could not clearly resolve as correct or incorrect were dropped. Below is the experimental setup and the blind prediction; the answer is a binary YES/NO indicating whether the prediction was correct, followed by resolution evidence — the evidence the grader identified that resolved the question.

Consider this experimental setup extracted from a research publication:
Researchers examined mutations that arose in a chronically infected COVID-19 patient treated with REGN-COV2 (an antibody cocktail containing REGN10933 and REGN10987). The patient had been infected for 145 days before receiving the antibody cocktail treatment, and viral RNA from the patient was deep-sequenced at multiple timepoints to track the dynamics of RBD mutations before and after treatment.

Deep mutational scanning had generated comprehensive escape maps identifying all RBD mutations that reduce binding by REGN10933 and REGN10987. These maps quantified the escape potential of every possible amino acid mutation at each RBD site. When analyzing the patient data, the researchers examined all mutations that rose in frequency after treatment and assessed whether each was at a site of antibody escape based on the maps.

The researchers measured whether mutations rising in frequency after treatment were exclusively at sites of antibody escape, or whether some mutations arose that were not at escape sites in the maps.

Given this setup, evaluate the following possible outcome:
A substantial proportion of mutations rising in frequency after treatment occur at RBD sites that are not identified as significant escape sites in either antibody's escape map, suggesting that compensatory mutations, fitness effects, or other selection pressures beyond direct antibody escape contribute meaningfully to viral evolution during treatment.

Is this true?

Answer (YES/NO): NO